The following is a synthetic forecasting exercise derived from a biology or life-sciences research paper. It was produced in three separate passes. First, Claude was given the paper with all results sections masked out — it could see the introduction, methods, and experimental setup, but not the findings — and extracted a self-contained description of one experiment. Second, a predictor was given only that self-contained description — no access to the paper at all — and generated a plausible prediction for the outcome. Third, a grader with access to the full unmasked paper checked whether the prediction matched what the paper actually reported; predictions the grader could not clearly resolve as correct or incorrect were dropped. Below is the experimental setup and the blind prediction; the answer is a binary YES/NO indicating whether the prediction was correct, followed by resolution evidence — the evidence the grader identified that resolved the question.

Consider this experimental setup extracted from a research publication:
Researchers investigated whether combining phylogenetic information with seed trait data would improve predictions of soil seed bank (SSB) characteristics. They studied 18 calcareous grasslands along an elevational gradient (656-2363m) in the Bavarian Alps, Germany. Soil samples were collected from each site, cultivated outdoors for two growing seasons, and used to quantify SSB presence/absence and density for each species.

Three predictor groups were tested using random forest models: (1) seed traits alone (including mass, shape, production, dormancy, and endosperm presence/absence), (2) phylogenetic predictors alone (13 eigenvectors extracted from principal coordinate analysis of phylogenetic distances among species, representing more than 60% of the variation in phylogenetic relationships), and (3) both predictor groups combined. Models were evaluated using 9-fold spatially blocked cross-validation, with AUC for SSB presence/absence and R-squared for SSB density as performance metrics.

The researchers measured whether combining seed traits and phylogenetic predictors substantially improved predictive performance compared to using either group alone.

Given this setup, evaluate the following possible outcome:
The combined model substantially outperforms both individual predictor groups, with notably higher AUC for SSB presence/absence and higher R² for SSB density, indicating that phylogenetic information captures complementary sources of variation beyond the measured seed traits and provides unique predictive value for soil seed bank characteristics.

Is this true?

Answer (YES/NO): NO